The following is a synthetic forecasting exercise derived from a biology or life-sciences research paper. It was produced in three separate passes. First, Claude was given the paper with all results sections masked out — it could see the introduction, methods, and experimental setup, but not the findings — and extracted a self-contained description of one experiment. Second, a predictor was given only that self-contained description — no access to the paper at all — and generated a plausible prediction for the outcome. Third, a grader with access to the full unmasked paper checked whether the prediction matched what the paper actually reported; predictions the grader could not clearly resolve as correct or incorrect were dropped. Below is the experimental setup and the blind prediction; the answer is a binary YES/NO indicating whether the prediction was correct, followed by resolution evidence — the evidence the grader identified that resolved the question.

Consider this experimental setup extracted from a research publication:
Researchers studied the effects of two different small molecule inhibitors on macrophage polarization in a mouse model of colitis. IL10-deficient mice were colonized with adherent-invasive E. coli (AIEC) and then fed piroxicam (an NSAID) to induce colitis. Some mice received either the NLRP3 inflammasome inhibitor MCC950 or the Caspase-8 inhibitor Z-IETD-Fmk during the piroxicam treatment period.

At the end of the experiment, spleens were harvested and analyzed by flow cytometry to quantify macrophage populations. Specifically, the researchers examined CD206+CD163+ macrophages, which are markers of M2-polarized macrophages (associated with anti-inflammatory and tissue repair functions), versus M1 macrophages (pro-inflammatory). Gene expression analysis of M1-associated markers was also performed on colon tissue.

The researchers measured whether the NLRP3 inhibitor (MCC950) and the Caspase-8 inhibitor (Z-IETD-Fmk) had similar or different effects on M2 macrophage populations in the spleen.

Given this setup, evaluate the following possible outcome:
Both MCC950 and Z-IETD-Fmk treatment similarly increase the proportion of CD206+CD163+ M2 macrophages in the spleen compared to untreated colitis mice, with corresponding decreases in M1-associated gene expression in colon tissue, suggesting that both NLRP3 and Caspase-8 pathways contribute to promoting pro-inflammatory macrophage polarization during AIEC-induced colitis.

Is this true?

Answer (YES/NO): NO